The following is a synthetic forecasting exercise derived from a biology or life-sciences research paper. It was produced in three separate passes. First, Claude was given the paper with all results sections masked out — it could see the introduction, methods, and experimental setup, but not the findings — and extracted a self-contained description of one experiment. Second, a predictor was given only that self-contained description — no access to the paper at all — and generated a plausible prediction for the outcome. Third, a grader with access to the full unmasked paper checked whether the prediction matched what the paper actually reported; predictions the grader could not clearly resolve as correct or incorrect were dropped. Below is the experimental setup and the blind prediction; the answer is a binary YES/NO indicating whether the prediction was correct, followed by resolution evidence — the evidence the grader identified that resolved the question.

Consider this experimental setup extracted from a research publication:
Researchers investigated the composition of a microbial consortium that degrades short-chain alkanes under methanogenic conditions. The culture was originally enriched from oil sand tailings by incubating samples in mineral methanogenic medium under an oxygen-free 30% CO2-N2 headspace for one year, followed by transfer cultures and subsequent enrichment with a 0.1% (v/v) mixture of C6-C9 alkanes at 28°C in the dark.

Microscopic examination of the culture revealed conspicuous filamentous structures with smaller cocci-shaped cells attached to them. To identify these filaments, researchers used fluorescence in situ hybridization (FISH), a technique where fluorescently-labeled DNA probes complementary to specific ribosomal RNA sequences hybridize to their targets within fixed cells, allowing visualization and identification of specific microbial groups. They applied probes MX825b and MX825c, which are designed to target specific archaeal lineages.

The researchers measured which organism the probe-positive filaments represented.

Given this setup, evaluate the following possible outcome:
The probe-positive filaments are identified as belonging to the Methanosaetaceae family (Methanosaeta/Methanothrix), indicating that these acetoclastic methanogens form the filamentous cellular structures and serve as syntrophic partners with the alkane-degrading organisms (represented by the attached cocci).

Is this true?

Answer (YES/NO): YES